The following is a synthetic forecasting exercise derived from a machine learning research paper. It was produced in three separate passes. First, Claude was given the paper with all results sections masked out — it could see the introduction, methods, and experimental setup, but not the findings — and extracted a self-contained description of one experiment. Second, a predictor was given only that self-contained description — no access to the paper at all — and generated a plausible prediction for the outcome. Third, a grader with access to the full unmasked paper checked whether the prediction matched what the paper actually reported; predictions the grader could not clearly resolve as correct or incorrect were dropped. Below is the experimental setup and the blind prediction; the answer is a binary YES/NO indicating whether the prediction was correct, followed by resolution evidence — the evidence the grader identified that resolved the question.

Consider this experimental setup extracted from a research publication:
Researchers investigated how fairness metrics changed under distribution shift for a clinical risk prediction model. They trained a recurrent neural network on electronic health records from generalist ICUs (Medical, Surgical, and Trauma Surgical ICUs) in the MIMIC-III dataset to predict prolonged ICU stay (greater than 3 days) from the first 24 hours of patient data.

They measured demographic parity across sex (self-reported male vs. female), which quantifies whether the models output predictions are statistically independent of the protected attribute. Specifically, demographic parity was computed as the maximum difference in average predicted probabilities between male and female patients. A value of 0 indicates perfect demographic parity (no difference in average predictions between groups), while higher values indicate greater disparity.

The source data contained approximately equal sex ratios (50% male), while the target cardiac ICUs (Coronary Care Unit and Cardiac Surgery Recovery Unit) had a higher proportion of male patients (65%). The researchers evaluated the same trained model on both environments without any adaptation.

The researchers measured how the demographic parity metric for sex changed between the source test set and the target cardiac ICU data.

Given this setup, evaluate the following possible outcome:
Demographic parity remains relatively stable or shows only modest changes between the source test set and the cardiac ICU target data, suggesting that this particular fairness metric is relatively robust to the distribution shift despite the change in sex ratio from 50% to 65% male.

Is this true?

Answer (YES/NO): NO